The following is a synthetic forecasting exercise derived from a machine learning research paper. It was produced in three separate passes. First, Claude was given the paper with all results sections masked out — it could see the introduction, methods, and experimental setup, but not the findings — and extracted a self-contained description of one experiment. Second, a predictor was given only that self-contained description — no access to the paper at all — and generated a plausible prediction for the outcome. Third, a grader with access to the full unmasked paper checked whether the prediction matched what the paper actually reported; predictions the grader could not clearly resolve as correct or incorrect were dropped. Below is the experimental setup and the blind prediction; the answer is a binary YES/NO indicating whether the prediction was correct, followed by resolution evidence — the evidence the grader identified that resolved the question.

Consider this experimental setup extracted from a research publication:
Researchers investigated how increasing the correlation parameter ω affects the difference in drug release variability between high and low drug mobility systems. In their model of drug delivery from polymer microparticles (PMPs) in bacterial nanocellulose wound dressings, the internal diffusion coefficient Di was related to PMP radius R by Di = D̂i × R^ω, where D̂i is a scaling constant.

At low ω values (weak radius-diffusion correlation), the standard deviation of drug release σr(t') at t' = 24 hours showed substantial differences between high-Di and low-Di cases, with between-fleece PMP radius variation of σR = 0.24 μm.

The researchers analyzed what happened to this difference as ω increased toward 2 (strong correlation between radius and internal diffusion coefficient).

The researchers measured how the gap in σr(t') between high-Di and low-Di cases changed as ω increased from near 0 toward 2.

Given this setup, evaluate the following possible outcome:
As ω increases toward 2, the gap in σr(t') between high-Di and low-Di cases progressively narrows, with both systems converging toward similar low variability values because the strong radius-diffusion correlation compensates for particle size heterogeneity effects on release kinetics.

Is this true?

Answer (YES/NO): YES